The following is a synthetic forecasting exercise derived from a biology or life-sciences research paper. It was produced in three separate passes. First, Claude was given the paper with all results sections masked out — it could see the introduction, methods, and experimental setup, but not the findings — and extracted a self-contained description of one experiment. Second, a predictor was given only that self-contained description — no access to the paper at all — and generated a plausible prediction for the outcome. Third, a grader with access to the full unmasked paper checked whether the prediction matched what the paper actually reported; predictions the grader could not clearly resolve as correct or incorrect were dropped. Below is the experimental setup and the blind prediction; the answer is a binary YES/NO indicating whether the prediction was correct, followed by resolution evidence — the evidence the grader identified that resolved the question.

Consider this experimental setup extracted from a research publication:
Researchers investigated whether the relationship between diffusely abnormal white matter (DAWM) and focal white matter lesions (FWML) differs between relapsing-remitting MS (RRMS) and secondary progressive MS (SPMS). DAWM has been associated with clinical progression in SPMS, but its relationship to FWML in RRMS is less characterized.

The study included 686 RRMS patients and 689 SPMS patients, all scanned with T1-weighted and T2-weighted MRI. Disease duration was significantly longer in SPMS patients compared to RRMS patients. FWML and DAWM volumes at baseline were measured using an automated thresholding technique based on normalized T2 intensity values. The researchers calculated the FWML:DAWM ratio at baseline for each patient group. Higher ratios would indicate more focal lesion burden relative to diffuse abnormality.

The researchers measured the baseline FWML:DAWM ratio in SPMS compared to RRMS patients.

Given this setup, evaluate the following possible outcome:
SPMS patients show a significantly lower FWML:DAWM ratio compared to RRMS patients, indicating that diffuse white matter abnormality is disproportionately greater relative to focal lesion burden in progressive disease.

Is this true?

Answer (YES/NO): NO